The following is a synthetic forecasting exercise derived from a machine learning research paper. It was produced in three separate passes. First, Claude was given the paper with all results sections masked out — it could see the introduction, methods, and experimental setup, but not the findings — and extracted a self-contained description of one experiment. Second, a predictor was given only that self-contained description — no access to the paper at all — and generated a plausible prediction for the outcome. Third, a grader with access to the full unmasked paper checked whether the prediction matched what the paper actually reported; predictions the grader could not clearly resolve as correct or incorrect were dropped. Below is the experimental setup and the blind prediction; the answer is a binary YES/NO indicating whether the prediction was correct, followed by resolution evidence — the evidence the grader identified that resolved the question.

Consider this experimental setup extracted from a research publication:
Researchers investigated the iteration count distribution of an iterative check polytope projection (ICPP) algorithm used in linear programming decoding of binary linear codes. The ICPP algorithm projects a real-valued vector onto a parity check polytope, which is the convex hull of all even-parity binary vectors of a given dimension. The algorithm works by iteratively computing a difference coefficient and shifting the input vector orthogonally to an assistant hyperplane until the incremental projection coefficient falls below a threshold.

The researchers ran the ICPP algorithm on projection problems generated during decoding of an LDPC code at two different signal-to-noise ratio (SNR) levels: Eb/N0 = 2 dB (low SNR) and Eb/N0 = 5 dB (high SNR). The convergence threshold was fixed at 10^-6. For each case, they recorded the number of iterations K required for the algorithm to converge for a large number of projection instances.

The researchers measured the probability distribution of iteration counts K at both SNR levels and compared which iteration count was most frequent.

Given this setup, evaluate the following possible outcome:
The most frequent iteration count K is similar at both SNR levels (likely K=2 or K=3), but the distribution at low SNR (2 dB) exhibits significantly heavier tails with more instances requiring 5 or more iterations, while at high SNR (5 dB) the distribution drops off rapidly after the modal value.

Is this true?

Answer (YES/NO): NO